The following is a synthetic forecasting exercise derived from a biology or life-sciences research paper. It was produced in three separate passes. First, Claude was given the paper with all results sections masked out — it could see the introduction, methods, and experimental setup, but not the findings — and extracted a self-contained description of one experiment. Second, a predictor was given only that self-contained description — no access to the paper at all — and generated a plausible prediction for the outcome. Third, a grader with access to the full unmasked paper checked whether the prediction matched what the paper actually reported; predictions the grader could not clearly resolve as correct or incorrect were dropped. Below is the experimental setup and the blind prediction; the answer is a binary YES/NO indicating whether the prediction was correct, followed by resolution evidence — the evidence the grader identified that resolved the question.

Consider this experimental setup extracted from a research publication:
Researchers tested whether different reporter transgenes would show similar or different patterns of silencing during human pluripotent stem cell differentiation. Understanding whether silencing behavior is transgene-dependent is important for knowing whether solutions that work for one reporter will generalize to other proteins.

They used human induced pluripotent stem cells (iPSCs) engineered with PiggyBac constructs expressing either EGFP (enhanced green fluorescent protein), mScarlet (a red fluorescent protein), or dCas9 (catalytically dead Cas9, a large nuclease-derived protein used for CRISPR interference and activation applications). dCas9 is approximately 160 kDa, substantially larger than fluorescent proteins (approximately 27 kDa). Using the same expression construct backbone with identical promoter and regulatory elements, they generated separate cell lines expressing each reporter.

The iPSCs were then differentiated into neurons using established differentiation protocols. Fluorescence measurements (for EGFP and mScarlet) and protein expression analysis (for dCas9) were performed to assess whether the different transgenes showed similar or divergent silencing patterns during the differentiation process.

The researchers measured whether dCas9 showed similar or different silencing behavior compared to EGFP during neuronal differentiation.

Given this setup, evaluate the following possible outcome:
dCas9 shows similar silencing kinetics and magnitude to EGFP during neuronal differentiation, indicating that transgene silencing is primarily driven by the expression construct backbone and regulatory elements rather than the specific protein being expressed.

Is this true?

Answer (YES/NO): YES